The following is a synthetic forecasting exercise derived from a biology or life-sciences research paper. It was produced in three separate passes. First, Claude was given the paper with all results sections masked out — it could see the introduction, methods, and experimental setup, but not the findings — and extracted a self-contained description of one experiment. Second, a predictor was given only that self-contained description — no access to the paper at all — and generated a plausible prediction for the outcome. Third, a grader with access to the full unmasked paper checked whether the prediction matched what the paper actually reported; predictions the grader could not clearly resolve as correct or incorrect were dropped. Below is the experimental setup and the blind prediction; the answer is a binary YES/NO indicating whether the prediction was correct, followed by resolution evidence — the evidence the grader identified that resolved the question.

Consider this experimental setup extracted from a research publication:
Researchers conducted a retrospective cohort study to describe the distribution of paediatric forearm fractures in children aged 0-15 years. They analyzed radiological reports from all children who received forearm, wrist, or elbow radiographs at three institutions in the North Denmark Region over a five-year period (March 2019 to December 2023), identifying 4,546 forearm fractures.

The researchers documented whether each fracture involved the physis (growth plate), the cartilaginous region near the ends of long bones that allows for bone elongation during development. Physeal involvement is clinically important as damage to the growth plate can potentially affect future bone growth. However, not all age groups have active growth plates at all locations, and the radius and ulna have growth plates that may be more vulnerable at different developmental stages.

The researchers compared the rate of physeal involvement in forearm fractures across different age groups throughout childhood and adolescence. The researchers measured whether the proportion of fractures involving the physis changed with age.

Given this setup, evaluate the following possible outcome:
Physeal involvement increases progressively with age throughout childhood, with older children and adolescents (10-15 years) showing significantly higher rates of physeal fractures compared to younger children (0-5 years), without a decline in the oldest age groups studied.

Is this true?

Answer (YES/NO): YES